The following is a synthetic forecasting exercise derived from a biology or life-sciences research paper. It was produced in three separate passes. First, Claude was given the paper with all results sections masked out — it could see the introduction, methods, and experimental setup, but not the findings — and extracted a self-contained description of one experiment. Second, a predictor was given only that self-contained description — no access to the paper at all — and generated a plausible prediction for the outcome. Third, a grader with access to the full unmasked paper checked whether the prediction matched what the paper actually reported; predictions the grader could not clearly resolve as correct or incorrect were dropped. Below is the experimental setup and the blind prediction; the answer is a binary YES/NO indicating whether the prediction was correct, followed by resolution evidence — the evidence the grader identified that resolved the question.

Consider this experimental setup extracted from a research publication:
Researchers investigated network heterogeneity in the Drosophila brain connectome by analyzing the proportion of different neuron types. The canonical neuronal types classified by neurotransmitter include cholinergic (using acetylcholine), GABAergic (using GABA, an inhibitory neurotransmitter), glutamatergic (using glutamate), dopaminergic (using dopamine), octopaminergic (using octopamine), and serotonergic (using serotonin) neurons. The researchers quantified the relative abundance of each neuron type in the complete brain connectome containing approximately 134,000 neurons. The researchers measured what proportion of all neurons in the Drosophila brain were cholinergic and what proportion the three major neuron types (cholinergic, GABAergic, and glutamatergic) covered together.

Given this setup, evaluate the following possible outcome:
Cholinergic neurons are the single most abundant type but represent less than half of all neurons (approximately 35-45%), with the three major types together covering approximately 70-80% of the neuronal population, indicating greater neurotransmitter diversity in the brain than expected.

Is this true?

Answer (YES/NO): NO